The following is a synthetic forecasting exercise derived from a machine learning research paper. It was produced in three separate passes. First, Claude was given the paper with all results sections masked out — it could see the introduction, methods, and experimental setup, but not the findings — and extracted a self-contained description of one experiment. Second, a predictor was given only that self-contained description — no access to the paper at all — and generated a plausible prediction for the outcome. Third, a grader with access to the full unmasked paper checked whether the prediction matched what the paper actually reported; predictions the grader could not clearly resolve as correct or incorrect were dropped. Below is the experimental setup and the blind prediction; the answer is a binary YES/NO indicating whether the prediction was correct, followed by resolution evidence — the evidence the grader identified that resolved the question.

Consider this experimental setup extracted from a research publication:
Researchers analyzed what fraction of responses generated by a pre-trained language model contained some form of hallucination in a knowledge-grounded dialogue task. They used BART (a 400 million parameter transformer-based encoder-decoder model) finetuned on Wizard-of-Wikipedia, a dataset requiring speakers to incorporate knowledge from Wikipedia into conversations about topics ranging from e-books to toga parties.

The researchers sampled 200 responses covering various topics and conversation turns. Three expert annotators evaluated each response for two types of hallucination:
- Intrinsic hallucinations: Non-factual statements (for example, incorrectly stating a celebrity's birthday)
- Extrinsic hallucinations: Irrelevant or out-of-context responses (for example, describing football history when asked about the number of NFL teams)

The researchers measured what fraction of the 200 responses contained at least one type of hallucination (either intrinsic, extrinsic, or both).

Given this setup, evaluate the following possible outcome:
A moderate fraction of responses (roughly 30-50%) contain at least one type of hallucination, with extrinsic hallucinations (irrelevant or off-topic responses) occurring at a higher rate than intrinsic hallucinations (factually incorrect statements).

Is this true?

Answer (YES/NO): NO